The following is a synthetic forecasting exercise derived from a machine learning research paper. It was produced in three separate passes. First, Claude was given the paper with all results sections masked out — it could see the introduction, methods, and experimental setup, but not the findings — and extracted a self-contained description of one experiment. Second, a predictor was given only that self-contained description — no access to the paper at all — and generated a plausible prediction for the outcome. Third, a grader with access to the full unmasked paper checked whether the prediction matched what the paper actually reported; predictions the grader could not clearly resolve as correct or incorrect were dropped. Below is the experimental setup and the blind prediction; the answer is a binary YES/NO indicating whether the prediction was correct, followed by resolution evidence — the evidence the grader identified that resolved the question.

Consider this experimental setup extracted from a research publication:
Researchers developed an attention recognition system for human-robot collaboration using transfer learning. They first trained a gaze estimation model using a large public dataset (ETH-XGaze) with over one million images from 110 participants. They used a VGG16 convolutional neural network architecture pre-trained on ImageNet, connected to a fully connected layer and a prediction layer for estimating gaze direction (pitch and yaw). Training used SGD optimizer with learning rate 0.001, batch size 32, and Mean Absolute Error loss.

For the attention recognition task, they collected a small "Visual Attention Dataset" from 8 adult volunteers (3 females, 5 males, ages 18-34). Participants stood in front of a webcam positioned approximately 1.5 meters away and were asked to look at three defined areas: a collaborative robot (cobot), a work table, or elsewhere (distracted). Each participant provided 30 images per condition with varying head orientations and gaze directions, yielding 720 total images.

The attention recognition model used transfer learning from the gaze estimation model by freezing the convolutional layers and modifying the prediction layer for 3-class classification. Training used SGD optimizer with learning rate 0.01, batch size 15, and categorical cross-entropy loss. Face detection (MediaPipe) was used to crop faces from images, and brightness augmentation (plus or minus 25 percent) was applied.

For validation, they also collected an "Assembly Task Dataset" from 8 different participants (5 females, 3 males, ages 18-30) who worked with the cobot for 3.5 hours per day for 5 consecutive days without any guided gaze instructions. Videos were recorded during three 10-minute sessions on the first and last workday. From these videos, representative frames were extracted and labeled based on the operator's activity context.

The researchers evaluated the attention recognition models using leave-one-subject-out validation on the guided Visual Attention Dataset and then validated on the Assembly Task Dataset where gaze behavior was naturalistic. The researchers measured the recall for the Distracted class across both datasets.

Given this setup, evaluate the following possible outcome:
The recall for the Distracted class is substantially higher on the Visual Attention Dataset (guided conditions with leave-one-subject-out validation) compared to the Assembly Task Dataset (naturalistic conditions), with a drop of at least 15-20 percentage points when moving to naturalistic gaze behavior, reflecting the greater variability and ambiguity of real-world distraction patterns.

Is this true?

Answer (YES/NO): YES